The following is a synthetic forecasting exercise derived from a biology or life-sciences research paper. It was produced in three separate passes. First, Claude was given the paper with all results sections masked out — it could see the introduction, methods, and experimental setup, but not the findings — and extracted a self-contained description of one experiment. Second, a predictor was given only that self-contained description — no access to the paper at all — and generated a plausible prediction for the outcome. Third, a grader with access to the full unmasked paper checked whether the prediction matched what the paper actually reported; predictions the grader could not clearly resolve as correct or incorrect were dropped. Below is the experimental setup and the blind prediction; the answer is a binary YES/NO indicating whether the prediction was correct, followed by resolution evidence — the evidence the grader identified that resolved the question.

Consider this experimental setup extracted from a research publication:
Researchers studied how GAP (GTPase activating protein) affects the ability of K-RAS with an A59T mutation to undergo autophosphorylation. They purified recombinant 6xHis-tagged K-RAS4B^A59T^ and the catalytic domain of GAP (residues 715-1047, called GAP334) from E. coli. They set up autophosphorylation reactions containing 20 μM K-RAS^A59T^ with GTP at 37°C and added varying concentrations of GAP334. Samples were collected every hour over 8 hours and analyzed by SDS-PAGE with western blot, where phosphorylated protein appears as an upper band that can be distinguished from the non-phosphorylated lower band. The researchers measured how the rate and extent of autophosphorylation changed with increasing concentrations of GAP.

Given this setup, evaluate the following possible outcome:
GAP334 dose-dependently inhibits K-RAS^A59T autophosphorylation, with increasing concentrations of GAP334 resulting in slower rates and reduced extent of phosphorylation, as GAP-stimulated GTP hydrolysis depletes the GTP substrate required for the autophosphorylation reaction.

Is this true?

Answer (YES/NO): NO